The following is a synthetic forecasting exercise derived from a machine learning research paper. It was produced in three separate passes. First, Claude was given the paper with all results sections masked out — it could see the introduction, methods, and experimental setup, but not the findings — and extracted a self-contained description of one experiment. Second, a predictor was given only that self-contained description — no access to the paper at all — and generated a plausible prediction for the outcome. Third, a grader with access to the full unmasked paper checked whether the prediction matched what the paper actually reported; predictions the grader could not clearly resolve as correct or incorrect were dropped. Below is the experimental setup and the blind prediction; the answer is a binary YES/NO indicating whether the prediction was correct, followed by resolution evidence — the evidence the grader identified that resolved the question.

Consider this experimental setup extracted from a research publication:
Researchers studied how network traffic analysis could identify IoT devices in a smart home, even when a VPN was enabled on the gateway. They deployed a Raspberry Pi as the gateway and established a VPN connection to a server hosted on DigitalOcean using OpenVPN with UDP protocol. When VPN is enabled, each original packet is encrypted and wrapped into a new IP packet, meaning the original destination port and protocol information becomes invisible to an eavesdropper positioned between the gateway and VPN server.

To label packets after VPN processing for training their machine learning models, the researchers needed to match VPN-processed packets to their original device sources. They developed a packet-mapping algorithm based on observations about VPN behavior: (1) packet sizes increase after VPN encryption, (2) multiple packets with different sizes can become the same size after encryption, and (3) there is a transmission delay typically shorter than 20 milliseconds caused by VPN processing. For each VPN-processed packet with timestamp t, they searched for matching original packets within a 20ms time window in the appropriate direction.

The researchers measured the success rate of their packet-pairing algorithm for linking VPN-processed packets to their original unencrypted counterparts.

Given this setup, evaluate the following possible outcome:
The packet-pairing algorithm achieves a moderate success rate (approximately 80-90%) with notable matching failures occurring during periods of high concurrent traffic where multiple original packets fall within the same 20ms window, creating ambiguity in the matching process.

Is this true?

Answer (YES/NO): NO